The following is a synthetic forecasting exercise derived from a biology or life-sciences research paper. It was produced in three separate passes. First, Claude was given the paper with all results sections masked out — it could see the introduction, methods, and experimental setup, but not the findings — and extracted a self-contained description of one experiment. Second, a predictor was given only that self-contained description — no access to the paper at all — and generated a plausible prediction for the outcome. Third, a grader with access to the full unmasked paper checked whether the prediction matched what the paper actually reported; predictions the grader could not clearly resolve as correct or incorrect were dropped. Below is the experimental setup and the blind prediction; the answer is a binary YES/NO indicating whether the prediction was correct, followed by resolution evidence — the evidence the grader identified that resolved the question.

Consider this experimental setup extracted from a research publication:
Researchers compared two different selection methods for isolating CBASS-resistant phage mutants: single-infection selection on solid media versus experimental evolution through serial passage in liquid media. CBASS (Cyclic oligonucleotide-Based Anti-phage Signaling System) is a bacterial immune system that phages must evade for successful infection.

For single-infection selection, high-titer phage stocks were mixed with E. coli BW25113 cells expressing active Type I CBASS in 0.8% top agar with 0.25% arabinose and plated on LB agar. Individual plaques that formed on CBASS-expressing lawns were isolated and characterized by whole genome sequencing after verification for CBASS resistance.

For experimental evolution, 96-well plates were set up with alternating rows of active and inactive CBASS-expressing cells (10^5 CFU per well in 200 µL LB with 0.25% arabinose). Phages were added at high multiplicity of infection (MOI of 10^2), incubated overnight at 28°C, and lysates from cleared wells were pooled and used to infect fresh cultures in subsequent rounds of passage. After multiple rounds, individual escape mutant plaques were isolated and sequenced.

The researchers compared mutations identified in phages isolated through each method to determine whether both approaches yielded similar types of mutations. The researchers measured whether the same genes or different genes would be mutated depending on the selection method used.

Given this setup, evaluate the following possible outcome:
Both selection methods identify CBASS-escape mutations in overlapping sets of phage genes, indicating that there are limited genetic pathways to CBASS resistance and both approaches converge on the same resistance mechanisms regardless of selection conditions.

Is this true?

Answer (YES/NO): YES